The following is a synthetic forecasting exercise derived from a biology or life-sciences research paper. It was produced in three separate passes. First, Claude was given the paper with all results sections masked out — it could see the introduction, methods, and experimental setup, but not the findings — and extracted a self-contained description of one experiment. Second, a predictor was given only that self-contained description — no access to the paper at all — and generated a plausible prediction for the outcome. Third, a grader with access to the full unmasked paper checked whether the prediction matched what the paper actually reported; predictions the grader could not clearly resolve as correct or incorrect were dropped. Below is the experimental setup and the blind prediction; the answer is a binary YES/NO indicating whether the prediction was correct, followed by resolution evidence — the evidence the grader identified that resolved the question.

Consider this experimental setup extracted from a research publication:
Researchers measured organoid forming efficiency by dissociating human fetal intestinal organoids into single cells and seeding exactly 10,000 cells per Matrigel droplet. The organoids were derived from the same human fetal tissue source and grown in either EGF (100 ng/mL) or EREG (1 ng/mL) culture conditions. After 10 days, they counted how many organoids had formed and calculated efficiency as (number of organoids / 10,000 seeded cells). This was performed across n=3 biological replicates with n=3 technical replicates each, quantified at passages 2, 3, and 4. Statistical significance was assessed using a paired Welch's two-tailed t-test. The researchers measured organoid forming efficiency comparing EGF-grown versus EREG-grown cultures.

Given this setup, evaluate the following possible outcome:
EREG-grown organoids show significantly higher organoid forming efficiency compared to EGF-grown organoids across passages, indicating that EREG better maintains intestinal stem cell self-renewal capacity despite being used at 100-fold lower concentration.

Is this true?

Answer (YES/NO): NO